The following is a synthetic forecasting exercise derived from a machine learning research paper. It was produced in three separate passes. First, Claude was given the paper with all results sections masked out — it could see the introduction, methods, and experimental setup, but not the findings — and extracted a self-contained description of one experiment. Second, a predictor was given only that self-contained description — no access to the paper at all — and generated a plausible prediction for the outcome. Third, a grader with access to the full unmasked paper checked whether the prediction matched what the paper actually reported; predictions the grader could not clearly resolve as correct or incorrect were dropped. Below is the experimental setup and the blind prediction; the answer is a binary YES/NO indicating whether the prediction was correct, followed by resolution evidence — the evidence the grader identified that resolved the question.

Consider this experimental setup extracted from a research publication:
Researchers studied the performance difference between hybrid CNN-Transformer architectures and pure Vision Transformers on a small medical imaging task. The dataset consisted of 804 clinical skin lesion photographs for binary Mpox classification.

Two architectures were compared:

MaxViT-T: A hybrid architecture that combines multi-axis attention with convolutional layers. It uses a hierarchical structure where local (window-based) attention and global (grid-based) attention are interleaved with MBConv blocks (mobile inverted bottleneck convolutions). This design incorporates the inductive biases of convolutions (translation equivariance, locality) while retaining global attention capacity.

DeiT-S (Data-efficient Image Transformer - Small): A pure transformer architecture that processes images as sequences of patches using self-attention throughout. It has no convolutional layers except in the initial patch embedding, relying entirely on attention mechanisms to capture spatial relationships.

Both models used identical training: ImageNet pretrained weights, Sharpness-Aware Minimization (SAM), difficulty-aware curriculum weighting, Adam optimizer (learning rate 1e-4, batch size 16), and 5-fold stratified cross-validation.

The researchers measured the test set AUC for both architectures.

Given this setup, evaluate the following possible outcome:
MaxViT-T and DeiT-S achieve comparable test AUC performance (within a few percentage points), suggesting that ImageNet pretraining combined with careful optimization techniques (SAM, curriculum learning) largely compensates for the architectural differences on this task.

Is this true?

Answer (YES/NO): NO